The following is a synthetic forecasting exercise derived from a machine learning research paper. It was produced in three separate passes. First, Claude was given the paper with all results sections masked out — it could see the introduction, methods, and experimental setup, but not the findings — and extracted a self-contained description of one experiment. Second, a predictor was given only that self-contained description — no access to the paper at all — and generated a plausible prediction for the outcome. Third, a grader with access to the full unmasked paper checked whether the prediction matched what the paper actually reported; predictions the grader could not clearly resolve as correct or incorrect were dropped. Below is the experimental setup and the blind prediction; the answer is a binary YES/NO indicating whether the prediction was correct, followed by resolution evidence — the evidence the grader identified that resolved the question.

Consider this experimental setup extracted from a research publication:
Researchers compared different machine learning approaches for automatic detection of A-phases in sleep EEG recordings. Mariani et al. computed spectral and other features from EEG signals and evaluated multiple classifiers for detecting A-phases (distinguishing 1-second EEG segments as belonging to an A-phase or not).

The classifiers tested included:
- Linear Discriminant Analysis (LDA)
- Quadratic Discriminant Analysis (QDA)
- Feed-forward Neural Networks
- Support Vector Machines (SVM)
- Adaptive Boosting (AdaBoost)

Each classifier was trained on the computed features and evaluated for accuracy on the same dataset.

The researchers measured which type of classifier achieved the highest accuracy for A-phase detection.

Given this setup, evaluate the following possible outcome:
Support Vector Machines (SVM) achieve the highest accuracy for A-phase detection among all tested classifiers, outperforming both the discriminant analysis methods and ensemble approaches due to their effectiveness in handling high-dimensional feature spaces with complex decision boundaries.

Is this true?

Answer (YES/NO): NO